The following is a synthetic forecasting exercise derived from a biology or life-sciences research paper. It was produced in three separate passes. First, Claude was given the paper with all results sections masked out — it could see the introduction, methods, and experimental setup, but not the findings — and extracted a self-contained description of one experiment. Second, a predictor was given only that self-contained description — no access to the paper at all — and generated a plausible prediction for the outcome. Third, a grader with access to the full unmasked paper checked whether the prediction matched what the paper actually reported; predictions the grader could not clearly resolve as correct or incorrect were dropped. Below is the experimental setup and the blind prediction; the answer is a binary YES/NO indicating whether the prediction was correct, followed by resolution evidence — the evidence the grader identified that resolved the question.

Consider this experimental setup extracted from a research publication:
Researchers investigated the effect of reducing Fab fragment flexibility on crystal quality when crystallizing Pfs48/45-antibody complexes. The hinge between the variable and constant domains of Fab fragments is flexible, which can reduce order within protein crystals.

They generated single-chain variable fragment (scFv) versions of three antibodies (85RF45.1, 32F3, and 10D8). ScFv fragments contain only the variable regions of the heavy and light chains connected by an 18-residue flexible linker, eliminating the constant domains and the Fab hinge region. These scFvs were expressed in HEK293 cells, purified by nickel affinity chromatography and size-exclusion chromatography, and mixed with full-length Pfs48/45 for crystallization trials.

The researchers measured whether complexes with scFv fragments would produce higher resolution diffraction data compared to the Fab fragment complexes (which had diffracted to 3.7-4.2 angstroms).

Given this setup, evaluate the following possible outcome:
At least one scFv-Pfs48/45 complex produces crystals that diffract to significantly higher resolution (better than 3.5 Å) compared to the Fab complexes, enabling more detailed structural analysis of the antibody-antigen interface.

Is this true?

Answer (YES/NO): YES